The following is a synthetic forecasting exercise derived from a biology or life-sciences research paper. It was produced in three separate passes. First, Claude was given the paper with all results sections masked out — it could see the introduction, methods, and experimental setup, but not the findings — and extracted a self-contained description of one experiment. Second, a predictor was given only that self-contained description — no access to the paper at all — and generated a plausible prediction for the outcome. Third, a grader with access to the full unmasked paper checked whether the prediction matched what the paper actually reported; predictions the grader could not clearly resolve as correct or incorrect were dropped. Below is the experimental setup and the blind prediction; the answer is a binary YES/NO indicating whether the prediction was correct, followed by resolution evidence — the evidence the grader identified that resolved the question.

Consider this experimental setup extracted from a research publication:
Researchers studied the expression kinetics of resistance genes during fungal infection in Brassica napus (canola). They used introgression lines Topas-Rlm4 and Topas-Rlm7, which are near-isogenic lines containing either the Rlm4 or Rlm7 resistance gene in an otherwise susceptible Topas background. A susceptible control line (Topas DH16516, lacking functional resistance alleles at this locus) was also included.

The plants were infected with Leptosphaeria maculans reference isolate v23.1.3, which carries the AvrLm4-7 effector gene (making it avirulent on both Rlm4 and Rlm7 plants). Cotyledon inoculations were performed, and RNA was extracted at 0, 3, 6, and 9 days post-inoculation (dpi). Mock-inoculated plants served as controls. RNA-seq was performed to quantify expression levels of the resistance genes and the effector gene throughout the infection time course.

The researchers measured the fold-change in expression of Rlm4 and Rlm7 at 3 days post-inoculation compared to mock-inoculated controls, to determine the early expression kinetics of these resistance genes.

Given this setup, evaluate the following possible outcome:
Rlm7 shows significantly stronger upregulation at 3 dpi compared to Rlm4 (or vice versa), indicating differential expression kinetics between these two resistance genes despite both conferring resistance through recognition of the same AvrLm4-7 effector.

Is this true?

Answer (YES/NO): YES